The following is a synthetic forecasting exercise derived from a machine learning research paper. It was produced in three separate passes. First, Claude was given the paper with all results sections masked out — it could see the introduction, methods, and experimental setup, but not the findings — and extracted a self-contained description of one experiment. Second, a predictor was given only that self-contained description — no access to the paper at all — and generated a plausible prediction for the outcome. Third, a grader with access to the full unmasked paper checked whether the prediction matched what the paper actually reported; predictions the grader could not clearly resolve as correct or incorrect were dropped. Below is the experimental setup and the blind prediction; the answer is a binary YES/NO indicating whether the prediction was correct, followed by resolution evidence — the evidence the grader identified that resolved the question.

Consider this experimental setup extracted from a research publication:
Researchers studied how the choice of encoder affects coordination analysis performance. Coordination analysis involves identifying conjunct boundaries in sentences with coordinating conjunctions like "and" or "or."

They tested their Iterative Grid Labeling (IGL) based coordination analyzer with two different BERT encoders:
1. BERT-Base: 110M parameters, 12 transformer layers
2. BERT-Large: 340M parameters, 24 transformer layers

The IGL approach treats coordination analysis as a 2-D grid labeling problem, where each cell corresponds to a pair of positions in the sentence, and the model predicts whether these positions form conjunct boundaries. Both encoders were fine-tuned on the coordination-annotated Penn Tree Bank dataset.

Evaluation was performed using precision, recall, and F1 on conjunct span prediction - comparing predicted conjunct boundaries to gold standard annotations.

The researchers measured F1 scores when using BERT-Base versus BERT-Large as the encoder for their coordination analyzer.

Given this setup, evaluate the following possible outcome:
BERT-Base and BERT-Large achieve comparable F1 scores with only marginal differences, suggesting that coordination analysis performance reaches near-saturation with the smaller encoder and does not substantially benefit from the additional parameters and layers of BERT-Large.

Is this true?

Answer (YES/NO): NO